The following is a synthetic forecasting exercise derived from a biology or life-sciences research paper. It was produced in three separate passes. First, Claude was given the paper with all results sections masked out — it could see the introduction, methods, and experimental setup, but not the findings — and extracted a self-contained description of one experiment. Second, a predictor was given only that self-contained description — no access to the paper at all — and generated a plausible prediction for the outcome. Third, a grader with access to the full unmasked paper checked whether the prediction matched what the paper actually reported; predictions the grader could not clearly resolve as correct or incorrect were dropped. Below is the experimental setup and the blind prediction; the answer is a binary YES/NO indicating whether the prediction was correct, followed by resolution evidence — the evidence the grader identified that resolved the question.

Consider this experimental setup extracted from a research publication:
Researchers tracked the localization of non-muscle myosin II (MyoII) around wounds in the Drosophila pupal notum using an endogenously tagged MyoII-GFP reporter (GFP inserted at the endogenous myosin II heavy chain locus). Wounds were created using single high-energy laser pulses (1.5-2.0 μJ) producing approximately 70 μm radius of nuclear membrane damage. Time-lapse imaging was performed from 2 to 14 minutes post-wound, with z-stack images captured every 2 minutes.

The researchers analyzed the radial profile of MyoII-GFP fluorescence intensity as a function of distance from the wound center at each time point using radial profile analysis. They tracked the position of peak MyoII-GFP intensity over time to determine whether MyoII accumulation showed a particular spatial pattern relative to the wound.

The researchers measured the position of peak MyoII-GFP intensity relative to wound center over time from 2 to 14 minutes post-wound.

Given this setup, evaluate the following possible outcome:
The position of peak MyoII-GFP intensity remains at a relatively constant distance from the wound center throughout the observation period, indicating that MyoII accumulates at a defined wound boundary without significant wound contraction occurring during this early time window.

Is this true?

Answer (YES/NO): NO